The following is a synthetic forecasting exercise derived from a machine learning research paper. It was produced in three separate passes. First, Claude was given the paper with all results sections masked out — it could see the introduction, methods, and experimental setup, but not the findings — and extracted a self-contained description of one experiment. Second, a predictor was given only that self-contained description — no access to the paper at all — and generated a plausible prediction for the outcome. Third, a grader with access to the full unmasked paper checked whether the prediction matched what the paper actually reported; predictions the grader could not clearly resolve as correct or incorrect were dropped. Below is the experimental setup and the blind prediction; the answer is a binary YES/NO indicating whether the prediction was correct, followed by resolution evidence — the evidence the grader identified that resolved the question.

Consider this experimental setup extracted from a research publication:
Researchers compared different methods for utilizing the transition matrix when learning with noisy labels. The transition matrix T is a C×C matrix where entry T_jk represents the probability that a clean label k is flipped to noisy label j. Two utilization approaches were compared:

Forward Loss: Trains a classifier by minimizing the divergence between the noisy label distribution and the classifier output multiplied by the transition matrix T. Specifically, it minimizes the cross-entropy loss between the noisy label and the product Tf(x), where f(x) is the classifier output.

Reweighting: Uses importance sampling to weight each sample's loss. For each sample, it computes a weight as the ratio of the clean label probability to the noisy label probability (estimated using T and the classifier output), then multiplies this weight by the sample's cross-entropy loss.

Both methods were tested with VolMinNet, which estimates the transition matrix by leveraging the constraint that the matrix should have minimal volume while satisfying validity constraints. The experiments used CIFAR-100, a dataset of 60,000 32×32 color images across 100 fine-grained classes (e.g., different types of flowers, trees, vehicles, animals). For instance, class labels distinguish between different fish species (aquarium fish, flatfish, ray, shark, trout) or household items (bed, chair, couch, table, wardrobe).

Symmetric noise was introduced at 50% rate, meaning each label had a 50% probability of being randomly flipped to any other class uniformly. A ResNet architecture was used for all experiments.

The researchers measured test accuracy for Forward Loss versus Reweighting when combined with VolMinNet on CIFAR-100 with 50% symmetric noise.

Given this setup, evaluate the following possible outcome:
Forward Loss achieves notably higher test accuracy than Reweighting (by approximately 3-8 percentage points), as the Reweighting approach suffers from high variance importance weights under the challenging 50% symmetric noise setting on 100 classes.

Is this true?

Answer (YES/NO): NO